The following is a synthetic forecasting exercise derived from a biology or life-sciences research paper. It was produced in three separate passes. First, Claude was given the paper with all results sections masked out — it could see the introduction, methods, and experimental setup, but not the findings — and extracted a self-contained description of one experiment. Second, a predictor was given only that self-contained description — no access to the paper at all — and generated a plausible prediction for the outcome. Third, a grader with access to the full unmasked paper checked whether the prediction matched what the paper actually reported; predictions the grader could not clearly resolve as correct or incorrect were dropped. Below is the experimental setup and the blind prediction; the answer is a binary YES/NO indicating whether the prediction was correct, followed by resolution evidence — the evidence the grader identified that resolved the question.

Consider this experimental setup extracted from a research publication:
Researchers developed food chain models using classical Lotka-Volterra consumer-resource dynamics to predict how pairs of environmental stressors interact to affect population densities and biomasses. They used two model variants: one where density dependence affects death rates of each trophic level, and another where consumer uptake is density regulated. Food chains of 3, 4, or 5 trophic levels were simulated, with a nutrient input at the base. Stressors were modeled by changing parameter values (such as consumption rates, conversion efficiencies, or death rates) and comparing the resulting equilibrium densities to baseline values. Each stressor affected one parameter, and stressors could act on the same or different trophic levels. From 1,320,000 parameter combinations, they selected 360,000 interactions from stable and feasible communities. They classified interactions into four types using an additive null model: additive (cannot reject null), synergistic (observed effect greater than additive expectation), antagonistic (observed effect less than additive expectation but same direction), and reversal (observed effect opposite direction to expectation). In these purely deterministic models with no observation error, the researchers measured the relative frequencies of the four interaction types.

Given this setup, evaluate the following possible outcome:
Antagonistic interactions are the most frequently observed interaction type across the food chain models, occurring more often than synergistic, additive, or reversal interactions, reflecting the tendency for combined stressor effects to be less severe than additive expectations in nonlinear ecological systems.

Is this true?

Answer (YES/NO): NO